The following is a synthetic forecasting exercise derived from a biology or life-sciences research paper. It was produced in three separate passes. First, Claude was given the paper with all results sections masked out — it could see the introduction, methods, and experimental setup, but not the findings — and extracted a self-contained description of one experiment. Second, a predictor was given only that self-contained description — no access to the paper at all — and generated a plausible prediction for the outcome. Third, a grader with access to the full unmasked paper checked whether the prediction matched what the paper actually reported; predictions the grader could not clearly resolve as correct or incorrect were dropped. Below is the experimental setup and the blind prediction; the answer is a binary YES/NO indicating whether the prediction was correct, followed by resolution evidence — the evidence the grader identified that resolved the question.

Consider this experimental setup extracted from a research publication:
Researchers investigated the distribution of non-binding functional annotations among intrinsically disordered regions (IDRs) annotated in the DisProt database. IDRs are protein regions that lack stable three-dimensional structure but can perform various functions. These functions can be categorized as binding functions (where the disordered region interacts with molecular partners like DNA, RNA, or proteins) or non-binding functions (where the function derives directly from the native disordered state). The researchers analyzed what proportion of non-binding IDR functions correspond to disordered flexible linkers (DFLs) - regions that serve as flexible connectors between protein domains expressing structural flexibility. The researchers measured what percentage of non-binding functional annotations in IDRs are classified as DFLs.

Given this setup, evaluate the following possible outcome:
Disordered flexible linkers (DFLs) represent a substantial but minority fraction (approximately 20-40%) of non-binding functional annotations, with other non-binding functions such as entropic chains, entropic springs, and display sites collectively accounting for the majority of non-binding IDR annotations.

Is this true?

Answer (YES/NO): NO